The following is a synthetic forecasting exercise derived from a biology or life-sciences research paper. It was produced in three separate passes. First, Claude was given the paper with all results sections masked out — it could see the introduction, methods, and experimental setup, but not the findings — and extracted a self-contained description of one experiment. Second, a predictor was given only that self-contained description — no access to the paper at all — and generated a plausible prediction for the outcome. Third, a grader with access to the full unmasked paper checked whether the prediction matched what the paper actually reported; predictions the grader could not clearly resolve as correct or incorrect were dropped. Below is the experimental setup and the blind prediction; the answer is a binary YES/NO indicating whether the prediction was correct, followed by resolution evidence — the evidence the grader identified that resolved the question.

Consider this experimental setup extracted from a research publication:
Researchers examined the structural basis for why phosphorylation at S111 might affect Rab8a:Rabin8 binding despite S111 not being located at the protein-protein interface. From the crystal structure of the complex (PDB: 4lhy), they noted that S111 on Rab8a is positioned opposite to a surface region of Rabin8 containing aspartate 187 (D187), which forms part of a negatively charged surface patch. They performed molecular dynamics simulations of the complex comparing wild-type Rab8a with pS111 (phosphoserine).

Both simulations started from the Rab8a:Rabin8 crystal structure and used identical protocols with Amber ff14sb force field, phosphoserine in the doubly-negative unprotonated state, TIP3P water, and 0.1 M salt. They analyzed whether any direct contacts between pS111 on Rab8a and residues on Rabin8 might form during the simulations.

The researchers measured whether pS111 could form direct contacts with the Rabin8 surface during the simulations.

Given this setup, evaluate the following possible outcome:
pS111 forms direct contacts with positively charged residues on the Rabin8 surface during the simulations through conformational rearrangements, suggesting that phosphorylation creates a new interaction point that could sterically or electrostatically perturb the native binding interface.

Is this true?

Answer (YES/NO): NO